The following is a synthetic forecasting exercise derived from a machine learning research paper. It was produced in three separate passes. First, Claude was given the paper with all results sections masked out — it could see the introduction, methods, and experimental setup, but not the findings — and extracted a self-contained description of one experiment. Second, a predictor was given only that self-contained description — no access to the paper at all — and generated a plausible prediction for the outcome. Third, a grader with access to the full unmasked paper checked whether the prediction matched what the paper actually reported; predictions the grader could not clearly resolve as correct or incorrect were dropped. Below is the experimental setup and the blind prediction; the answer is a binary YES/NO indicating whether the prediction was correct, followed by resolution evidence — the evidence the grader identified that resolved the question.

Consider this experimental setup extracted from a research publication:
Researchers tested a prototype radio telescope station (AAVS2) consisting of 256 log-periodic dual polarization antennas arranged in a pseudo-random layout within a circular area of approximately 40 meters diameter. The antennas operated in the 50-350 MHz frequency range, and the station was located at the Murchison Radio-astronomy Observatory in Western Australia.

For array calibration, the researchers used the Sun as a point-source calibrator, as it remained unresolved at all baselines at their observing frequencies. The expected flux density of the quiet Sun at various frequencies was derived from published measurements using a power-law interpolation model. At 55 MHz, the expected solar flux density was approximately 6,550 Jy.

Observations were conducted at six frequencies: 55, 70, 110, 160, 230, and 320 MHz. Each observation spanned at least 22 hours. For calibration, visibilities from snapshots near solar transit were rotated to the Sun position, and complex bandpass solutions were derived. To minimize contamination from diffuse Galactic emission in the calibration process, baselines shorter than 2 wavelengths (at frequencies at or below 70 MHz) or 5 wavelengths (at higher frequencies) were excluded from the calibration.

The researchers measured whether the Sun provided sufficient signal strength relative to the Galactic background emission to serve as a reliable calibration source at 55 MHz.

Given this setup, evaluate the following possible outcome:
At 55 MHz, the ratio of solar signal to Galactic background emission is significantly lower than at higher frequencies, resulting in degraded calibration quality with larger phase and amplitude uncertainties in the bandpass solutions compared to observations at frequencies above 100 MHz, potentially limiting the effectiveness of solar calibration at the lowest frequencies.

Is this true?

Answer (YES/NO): NO